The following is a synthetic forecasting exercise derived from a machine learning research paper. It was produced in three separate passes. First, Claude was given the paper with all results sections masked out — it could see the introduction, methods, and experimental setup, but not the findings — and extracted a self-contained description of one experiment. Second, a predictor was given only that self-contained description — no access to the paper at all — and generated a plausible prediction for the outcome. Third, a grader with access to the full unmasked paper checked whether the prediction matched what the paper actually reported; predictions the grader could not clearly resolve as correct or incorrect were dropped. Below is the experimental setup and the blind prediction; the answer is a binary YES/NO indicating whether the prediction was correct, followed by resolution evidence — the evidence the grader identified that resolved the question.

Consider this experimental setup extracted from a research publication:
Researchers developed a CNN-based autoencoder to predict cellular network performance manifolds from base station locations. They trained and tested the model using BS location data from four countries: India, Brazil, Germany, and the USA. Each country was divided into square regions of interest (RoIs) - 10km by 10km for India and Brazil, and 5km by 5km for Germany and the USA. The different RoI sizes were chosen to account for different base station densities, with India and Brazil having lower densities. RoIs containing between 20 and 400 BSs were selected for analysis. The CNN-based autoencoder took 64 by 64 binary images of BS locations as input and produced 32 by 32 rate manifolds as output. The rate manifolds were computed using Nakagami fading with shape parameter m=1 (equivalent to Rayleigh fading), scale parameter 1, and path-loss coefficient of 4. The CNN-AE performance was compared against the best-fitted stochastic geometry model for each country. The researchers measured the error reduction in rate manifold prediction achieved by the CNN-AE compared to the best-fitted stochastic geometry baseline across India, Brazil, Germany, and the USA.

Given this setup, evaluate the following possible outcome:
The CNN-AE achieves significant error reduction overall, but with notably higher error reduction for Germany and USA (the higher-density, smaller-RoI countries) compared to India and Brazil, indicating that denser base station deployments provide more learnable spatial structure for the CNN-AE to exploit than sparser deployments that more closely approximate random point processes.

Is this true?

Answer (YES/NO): NO